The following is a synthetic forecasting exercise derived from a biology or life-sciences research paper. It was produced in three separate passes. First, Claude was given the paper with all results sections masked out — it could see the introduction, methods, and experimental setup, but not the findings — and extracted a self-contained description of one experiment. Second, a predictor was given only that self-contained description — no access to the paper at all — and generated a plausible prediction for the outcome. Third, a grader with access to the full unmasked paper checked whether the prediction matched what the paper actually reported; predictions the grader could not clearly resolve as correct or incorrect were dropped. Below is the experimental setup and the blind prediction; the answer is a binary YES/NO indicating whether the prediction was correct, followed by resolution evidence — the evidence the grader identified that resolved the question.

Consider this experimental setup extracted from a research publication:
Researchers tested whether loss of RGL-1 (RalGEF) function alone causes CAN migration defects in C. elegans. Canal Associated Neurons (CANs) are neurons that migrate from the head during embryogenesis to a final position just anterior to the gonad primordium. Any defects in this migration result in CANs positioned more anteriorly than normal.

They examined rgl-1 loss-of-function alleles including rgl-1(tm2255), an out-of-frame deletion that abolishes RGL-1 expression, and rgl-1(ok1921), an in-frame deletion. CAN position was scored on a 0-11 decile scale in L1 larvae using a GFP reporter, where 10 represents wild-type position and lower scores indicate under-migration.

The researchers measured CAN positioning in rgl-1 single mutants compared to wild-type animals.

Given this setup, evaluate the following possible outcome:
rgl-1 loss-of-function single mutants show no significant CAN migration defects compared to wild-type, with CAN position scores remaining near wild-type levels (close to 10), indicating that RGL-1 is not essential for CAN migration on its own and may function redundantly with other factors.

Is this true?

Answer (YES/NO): YES